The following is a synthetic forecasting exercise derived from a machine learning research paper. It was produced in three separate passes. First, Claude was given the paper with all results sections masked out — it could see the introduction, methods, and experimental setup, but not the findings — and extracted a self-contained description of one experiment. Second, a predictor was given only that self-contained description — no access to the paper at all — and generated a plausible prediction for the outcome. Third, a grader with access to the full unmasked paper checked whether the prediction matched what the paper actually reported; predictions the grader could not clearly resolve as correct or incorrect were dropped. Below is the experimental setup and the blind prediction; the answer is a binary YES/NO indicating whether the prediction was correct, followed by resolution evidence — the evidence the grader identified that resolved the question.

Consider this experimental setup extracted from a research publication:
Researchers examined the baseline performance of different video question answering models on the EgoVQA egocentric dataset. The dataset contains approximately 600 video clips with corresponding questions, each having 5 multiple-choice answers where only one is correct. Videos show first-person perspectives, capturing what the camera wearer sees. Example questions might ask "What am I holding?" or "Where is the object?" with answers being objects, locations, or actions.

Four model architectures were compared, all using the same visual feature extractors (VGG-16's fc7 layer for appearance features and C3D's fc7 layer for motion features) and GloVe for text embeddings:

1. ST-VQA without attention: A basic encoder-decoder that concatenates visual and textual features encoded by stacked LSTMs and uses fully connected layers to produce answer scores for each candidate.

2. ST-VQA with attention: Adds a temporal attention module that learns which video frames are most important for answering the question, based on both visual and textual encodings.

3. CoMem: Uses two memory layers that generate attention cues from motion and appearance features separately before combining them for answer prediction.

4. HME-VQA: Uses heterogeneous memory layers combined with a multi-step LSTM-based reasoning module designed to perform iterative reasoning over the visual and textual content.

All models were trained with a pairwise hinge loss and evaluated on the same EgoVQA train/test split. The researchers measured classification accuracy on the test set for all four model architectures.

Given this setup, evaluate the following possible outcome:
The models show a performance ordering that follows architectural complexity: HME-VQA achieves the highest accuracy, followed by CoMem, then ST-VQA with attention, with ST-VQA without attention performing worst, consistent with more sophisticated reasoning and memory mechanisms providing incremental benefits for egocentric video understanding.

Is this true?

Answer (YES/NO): NO